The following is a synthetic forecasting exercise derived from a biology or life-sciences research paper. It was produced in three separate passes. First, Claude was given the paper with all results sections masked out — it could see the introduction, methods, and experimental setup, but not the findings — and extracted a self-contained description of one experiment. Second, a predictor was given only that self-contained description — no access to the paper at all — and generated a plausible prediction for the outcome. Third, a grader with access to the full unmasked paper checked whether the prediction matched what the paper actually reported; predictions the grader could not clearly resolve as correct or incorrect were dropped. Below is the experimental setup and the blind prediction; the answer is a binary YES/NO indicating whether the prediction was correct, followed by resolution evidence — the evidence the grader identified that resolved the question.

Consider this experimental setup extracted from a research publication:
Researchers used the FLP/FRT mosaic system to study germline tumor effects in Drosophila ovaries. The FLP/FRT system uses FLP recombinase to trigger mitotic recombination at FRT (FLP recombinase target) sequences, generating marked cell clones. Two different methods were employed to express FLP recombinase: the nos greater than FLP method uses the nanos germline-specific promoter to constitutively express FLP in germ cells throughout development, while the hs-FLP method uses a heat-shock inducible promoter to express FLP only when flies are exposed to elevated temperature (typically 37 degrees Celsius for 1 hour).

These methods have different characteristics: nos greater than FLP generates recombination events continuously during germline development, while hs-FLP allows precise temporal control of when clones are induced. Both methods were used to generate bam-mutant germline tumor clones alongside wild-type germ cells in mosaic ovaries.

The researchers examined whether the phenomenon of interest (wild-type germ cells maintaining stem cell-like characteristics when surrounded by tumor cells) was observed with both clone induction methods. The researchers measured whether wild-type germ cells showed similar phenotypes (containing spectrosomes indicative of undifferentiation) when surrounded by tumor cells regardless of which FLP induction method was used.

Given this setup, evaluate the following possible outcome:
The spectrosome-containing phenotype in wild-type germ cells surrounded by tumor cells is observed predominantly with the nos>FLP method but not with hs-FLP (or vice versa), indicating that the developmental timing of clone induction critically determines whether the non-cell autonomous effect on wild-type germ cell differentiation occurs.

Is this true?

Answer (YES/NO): NO